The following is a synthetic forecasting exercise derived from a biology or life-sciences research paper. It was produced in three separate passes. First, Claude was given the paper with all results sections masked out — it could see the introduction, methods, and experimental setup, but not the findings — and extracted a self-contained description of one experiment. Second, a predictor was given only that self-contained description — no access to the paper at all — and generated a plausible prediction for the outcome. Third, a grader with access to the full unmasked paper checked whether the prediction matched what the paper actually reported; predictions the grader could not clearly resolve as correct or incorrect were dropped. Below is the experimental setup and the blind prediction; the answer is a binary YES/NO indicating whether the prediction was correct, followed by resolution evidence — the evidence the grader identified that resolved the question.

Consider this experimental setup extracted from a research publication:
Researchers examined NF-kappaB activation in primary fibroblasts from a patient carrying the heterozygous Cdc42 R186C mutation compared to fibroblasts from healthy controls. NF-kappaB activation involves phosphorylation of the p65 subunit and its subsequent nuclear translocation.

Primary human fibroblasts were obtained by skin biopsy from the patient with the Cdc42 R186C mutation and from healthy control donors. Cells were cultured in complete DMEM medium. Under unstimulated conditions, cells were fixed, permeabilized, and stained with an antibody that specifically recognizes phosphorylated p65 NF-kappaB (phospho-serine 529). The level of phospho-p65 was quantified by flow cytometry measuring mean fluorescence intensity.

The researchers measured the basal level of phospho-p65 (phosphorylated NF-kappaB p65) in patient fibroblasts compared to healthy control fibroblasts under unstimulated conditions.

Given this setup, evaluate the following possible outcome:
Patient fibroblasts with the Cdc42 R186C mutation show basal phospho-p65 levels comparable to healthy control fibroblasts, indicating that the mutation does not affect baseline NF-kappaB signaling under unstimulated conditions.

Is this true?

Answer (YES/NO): NO